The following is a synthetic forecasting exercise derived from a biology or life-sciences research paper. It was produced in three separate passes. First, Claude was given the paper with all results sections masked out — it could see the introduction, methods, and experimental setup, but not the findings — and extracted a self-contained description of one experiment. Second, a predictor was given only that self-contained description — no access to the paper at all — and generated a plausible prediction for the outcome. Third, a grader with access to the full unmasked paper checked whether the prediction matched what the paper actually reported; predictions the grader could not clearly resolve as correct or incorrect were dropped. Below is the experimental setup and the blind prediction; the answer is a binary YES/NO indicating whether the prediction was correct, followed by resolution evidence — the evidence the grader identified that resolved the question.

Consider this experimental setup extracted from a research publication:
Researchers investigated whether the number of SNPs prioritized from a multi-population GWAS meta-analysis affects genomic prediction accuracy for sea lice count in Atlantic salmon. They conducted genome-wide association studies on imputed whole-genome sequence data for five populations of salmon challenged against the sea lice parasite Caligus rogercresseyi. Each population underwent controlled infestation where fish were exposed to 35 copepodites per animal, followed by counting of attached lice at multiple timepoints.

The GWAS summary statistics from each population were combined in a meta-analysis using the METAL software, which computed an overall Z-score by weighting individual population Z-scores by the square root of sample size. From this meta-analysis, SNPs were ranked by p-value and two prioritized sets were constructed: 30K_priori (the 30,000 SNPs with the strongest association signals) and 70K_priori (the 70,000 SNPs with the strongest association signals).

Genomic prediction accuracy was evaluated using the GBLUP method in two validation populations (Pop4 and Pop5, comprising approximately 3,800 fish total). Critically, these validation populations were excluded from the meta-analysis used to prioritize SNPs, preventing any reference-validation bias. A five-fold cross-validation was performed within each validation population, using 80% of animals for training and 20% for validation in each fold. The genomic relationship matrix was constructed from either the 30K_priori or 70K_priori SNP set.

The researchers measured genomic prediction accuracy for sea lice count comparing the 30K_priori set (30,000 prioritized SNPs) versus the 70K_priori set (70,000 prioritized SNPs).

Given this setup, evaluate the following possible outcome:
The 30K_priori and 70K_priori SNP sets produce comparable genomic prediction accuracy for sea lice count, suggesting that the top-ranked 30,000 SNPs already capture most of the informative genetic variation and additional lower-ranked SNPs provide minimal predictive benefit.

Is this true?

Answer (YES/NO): NO